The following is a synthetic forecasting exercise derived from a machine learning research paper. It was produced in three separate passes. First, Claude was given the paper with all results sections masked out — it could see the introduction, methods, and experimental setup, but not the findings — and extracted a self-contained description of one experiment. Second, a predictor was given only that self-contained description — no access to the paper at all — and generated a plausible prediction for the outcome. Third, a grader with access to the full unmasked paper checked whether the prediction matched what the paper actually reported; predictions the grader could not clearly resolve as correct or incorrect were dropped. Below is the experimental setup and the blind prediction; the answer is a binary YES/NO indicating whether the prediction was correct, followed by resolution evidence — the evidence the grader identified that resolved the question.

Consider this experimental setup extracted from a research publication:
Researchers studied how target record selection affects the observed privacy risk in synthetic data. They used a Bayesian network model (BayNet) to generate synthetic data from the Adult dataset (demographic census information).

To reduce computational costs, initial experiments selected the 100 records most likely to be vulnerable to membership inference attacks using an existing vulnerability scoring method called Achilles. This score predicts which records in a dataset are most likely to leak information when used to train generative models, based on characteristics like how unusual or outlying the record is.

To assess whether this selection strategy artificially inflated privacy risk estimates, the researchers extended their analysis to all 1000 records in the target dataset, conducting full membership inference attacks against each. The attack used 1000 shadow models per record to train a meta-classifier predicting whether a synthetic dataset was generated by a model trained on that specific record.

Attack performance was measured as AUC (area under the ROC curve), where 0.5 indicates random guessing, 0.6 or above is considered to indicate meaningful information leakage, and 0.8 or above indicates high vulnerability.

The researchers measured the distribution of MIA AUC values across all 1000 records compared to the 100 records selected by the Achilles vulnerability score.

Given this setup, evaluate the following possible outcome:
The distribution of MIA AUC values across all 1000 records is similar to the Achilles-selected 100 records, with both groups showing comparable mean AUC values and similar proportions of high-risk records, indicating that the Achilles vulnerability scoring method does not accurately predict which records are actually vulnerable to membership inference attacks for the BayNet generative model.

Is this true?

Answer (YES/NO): NO